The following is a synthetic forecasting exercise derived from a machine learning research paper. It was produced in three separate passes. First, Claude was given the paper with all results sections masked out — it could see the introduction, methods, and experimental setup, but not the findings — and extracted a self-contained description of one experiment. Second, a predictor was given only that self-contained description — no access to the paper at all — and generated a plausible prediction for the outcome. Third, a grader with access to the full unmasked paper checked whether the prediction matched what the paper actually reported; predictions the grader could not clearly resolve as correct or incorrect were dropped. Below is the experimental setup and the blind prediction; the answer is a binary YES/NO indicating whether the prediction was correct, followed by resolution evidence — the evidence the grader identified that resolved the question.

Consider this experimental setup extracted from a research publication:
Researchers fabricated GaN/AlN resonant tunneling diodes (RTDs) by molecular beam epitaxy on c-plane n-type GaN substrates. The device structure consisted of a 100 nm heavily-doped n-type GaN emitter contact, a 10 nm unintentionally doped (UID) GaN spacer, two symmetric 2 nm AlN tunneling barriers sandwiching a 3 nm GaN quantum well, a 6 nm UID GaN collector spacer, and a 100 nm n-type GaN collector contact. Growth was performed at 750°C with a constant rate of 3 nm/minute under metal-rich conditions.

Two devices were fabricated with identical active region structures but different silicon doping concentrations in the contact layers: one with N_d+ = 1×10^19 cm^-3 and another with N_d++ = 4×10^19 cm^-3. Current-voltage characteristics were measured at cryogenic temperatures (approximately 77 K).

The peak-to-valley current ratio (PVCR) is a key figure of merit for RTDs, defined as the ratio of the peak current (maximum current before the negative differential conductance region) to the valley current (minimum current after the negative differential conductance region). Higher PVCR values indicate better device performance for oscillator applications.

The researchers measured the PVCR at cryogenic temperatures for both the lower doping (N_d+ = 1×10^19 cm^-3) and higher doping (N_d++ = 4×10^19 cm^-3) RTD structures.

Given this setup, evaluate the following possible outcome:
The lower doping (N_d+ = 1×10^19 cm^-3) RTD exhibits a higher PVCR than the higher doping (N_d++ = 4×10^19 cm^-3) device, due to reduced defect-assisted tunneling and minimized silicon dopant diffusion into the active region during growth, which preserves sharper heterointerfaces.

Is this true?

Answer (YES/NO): YES